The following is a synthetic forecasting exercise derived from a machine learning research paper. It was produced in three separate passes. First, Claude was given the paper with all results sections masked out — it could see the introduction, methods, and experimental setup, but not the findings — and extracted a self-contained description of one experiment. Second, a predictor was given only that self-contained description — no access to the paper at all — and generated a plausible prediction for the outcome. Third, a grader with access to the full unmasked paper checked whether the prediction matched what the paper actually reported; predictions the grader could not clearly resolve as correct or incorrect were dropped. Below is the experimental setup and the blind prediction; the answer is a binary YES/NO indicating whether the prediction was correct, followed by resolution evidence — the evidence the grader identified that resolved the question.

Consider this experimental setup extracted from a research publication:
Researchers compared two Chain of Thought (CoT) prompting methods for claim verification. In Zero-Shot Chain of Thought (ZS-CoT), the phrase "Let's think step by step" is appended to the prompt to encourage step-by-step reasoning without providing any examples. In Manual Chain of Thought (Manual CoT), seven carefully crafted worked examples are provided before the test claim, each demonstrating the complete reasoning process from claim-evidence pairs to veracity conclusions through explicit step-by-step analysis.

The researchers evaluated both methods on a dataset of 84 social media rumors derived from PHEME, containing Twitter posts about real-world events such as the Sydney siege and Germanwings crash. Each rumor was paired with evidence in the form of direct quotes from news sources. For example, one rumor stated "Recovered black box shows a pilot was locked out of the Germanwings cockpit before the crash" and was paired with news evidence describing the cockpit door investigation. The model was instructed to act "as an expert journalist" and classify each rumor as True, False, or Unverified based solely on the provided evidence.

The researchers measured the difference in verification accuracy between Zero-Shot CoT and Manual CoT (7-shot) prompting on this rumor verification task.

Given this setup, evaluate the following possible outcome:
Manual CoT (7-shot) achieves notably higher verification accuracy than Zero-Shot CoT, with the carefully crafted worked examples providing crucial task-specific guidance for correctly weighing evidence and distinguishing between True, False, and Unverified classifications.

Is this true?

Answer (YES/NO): NO